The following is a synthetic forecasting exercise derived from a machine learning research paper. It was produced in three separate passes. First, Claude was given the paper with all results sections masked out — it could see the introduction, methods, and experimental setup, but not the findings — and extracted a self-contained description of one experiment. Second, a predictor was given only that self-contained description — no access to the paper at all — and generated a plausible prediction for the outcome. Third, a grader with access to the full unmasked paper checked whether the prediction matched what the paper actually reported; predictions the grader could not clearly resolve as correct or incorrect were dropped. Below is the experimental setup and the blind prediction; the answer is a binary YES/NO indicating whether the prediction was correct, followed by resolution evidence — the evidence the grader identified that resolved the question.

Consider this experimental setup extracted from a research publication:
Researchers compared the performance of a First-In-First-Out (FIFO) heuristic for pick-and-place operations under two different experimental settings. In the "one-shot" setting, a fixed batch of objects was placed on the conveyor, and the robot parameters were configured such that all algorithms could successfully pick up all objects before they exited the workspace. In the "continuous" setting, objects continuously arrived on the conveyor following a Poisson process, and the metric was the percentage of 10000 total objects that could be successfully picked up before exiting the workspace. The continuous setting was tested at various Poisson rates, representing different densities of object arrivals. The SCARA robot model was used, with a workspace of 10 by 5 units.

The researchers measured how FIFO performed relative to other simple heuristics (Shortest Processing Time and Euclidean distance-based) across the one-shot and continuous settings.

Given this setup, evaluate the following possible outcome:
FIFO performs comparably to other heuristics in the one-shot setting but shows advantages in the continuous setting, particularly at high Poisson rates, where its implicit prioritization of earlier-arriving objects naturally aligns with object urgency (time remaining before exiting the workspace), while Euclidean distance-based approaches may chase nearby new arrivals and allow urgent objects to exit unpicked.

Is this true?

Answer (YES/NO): NO